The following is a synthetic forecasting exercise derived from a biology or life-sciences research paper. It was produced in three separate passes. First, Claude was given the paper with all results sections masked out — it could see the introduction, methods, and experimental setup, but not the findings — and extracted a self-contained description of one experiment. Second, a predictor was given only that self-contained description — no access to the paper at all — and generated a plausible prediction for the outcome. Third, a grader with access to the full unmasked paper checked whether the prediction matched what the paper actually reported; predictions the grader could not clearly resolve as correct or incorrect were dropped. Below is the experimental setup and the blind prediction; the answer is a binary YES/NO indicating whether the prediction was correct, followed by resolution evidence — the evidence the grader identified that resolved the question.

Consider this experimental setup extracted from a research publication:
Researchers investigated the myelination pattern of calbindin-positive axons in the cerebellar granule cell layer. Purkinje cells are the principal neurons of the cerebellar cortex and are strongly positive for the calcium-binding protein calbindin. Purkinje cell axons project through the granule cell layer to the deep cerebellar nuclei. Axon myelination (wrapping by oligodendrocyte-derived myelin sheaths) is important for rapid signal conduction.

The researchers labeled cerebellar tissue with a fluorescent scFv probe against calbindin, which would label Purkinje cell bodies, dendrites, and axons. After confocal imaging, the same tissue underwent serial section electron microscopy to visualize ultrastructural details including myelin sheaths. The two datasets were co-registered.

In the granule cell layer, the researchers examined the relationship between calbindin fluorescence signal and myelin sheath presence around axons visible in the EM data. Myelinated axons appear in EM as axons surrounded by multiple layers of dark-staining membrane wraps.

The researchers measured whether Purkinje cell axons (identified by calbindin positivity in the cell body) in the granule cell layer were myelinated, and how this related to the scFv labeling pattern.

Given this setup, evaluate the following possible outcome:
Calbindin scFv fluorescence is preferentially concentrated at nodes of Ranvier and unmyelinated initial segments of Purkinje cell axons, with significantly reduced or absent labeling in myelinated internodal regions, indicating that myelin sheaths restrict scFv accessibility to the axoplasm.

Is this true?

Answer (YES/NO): NO